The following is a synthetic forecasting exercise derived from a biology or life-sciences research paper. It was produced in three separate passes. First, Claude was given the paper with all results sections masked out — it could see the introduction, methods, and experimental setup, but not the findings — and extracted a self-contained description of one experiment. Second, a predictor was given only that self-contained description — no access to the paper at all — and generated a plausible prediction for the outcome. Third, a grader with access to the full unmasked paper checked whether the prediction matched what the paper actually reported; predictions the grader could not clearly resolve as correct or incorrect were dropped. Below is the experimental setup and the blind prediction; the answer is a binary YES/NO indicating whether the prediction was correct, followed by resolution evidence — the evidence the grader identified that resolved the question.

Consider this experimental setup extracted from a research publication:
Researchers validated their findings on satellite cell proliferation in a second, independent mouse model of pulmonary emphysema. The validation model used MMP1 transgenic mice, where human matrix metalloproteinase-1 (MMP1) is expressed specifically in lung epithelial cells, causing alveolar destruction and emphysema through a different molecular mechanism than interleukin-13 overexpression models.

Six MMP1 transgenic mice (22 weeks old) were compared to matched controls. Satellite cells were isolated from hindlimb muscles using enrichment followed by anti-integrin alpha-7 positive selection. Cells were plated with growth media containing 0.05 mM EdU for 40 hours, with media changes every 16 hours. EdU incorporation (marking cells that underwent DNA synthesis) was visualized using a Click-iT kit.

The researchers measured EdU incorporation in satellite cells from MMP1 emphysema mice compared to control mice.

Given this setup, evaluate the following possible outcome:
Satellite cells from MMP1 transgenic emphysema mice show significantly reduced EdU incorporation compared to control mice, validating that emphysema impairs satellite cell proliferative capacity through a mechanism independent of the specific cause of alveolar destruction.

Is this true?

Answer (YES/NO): YES